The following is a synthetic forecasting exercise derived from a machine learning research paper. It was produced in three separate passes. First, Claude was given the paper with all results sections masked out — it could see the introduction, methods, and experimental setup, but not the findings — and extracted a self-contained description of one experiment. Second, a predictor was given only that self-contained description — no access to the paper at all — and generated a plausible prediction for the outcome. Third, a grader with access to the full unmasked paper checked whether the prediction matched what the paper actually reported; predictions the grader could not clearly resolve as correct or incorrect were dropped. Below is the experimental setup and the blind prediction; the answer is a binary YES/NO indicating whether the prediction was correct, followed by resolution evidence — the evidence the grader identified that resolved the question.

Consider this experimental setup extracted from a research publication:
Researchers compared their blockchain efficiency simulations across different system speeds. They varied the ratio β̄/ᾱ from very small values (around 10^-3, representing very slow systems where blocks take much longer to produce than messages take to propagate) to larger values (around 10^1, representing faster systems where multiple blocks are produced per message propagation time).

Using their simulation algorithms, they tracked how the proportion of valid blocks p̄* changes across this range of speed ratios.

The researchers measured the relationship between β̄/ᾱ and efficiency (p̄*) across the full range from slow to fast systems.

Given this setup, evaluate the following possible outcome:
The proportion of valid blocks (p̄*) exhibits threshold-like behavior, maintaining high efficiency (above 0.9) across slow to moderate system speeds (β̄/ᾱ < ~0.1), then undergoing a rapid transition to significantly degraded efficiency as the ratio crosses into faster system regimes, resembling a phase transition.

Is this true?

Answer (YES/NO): NO